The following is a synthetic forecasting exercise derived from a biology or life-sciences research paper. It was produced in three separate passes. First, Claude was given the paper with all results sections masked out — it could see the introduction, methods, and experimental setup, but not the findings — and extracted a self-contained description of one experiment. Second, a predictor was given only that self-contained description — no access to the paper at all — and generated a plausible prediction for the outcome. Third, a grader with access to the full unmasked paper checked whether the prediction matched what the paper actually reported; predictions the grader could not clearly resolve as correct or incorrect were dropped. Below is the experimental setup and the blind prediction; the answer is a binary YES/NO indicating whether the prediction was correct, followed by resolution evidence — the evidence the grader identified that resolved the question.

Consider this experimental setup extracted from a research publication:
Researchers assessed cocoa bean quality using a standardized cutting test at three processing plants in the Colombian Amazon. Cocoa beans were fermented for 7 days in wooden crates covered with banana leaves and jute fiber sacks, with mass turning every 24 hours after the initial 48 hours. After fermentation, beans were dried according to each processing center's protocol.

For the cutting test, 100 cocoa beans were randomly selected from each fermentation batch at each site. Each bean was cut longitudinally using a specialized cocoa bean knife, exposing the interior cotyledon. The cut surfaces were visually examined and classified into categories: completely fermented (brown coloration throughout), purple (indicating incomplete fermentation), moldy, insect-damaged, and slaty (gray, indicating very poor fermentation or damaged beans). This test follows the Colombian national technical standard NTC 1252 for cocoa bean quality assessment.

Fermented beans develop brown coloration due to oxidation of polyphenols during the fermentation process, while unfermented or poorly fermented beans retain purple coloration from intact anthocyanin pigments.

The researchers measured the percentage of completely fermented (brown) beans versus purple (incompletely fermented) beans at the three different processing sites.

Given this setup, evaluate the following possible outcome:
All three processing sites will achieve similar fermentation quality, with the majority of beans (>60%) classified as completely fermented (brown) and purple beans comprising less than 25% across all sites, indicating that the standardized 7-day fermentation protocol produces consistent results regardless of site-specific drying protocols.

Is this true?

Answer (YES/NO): NO